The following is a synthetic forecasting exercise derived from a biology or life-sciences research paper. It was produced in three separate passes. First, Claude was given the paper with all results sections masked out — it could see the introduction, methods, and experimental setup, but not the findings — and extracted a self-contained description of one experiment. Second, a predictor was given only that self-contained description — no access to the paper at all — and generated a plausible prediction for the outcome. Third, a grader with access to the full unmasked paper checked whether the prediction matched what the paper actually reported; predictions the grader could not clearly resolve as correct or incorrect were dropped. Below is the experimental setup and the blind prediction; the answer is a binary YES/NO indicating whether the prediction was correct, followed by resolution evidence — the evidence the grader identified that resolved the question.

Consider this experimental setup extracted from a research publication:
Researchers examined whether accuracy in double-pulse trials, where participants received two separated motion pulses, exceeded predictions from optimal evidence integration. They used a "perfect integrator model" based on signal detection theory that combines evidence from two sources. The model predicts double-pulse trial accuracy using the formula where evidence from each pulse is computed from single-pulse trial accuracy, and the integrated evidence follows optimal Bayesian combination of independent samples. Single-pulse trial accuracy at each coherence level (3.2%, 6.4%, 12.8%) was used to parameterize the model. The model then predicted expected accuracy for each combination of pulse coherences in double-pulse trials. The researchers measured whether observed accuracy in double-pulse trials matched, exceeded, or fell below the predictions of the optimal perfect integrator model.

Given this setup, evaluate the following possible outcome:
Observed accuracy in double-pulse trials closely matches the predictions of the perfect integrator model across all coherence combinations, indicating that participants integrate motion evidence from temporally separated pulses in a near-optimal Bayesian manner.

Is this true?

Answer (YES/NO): NO